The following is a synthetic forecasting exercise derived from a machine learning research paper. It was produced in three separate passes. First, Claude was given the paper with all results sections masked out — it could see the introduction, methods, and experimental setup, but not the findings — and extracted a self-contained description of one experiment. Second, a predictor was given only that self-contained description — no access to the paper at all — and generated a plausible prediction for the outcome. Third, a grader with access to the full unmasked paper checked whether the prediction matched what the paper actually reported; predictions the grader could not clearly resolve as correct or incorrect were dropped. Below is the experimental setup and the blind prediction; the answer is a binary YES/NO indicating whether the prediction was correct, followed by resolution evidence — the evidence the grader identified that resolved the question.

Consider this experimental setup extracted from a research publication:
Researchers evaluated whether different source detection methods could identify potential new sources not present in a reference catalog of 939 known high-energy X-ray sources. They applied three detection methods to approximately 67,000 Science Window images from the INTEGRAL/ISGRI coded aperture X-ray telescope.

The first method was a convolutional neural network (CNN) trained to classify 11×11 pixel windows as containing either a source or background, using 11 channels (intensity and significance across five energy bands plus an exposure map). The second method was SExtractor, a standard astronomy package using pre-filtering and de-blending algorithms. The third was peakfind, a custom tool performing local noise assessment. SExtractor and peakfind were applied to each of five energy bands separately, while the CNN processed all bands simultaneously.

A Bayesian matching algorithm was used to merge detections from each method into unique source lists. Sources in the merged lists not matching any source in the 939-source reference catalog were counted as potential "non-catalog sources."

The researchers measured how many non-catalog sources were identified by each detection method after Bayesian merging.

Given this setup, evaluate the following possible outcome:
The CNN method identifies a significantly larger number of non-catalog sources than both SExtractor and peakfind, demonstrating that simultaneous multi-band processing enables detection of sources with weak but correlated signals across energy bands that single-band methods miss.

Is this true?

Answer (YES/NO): YES